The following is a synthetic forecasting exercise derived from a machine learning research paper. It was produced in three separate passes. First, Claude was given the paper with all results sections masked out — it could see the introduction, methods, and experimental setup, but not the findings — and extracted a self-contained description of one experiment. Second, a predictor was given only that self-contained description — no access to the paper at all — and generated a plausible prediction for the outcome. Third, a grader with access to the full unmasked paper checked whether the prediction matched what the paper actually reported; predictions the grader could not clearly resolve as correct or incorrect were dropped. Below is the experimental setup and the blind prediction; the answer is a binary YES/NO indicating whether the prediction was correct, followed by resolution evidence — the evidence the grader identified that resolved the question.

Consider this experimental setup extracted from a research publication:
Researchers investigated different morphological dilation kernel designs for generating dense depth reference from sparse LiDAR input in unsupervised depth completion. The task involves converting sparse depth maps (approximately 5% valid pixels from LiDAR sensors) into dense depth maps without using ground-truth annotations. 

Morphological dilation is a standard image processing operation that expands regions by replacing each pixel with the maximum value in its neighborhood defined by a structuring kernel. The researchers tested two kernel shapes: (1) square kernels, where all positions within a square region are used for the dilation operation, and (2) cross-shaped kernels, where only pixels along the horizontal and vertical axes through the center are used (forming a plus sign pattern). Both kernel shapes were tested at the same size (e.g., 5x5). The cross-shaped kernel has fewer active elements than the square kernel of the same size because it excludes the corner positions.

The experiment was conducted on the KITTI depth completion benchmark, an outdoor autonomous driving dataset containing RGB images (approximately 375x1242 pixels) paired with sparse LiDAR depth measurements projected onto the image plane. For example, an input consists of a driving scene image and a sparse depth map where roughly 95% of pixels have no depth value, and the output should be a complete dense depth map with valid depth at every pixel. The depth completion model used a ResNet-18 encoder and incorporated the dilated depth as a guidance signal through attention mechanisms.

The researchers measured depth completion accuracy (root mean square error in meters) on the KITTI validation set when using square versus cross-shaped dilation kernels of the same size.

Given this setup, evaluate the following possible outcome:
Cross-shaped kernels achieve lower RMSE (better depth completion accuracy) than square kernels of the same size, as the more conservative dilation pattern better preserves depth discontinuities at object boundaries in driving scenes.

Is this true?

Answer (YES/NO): NO